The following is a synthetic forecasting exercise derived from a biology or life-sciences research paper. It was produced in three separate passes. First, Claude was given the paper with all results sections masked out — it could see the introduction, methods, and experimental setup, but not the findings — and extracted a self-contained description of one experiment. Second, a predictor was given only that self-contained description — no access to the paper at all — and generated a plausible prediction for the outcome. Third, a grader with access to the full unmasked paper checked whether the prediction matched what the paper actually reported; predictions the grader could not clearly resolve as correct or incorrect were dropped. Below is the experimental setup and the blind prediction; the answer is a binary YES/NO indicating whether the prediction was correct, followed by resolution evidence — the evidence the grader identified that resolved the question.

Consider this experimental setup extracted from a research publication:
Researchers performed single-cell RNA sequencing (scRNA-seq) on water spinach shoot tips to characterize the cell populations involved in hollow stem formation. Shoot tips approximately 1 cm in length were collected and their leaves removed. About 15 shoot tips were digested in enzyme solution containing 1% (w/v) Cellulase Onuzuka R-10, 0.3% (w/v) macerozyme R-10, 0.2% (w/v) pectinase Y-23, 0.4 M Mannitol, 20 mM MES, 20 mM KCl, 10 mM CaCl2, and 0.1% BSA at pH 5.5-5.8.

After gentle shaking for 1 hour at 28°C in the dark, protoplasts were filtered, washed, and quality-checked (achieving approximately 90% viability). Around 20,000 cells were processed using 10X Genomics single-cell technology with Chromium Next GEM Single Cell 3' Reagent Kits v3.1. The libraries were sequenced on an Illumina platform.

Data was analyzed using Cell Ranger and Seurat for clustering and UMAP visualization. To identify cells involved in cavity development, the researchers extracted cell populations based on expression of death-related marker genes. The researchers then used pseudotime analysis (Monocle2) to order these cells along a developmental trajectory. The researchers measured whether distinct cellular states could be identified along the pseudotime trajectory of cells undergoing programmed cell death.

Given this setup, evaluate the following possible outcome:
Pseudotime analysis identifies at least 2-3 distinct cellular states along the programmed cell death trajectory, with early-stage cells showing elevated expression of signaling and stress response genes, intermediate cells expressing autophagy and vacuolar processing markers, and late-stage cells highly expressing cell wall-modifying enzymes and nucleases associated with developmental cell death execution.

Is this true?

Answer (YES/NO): NO